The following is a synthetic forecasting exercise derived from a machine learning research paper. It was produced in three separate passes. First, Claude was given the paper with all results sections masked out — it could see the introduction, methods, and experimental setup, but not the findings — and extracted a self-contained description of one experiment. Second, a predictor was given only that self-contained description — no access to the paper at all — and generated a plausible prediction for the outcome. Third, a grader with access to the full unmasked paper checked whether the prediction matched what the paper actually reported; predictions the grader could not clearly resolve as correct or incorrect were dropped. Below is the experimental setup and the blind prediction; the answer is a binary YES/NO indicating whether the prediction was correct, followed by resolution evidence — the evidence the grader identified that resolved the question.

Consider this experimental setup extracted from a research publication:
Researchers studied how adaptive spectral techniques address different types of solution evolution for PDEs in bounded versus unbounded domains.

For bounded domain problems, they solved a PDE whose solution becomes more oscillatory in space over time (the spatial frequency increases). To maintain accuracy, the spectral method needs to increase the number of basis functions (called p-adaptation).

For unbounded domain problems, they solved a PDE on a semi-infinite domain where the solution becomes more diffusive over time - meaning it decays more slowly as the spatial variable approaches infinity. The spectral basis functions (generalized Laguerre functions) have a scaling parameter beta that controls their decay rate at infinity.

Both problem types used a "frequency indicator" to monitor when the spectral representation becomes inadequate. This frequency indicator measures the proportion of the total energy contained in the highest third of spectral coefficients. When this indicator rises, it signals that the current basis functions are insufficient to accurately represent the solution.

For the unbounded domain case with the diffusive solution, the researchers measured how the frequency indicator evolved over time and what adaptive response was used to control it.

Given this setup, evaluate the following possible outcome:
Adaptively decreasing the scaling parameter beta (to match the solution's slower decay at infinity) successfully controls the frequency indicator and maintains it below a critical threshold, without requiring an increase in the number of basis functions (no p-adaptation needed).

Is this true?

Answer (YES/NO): YES